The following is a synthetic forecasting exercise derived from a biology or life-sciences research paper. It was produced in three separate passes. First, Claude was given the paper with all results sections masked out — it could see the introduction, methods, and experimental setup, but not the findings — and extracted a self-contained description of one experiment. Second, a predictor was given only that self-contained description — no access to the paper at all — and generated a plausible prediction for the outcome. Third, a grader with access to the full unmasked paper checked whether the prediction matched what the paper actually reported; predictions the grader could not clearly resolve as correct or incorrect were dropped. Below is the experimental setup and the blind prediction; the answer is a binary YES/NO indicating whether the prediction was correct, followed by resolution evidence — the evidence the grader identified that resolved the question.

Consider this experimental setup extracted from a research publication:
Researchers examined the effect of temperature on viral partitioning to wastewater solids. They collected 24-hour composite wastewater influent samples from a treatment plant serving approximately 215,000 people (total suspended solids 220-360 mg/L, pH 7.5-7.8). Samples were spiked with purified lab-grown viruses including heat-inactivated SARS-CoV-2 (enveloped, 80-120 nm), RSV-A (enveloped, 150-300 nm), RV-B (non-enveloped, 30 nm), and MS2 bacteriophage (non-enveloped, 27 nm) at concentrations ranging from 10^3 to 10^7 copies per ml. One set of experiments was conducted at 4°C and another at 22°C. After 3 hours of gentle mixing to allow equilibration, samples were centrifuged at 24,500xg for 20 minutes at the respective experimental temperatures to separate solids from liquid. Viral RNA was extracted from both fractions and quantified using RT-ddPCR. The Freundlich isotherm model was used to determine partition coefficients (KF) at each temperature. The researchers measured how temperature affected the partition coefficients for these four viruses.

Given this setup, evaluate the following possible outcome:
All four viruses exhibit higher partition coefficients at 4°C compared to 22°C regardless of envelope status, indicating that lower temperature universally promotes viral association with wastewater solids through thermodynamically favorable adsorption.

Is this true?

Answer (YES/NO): NO